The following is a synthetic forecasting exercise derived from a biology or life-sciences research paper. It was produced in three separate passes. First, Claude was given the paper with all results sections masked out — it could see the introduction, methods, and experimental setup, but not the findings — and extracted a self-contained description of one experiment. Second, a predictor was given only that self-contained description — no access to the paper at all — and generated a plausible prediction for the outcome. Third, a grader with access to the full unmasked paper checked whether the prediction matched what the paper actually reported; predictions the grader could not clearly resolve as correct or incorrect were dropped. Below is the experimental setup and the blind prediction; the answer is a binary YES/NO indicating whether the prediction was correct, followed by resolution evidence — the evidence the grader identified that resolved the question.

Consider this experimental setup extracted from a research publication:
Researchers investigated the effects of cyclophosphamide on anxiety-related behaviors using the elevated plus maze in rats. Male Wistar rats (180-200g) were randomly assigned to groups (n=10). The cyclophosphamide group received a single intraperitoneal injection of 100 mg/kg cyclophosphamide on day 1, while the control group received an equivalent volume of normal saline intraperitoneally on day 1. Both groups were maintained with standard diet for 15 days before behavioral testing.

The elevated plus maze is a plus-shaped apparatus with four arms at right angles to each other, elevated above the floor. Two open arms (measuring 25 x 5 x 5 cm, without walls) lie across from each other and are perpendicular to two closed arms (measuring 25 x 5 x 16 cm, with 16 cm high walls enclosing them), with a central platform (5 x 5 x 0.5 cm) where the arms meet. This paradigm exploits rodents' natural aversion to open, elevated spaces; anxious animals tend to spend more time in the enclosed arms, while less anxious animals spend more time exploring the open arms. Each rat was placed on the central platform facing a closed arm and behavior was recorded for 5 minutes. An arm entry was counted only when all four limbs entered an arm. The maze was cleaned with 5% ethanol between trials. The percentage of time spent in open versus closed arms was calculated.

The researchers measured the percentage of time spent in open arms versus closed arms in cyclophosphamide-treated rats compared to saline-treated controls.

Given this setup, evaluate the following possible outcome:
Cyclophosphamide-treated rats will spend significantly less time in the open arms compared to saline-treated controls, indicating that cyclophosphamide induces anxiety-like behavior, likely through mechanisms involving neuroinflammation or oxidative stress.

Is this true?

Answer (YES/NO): YES